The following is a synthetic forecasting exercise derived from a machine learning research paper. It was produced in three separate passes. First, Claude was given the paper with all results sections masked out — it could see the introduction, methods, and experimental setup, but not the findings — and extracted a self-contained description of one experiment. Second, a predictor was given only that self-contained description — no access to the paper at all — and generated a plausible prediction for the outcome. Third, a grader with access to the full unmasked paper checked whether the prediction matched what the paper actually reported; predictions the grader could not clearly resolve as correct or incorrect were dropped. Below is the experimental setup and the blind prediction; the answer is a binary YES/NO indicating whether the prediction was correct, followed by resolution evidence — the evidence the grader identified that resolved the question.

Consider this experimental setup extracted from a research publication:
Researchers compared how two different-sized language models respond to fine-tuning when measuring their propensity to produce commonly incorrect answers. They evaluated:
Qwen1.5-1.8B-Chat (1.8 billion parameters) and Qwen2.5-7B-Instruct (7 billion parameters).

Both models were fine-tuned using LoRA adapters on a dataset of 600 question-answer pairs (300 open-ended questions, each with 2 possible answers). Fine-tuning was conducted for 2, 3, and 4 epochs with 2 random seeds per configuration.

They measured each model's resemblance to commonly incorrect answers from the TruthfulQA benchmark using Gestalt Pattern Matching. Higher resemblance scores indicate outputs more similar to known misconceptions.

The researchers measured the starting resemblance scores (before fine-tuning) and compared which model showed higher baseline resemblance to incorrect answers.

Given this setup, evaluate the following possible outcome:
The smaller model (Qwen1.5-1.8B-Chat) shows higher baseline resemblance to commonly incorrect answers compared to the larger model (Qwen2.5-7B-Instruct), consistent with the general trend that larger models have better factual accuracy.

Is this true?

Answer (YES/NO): YES